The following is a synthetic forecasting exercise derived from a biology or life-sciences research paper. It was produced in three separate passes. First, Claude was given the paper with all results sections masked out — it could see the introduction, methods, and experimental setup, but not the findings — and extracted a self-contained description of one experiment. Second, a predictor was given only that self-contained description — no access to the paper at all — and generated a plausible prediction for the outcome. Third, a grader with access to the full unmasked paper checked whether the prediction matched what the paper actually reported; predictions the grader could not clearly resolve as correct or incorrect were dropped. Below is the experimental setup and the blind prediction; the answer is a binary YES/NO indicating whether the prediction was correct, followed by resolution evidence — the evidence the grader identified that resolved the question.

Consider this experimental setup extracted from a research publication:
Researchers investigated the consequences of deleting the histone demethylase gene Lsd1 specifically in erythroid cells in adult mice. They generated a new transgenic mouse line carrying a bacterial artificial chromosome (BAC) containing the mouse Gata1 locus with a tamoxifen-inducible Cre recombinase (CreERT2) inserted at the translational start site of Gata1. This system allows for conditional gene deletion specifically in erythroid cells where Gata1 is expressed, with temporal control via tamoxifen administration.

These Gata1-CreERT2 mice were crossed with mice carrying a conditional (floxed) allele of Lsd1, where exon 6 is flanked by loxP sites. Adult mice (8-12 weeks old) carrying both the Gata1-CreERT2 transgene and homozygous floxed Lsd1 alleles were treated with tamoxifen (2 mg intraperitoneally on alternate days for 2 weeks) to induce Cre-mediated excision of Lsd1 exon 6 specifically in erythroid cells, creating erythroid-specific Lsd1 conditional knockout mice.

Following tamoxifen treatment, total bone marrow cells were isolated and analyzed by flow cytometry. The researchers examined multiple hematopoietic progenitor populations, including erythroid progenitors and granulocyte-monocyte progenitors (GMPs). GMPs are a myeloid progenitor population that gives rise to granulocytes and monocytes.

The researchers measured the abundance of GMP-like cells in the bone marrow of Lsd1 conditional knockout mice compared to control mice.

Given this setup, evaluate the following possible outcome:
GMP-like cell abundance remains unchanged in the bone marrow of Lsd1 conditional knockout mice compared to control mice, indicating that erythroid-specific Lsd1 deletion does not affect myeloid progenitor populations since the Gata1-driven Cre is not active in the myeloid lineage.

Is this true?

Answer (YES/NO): NO